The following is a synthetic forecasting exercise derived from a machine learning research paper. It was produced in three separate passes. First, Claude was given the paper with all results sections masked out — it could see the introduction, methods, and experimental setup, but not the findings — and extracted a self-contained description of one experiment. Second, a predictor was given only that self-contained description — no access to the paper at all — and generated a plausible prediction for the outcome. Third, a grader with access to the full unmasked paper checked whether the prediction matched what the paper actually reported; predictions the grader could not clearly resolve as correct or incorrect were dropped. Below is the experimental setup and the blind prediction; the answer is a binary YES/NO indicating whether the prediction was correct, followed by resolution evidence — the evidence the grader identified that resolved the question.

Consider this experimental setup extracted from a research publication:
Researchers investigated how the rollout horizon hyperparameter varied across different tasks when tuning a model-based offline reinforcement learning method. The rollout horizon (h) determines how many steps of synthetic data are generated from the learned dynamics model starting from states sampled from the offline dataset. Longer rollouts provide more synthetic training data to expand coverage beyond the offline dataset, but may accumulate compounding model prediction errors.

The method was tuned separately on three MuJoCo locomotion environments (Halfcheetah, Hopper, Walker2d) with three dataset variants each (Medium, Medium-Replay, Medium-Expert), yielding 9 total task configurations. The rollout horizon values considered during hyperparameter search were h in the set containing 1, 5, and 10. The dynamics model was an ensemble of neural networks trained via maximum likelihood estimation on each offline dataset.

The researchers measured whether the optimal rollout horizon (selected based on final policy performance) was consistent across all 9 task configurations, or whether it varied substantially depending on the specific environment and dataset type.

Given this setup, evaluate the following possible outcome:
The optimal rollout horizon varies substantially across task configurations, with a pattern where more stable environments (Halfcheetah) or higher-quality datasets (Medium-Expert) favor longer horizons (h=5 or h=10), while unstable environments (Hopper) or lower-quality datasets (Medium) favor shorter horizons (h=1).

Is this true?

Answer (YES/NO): NO